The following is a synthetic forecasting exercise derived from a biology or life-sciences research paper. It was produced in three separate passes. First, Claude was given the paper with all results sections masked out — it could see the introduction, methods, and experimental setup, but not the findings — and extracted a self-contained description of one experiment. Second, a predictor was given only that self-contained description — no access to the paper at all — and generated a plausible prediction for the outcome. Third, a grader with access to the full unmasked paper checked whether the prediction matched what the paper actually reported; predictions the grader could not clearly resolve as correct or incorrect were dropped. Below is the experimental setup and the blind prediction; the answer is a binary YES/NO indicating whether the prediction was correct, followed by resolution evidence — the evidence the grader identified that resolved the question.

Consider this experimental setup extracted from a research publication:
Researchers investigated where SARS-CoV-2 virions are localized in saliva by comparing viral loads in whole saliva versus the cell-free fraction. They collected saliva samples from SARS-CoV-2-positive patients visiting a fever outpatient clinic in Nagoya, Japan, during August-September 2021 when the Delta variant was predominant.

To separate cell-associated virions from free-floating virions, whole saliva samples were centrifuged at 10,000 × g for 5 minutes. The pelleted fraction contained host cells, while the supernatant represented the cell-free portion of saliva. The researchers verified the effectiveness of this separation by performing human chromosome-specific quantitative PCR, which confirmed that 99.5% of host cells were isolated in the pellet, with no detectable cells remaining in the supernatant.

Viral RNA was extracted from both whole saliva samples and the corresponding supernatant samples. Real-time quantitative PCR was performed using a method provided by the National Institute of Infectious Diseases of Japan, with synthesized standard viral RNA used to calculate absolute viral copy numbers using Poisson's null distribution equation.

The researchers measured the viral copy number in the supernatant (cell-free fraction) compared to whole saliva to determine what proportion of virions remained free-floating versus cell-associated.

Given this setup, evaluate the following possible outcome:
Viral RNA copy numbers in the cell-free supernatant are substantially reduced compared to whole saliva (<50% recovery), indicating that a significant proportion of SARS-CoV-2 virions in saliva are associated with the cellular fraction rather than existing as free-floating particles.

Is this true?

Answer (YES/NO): YES